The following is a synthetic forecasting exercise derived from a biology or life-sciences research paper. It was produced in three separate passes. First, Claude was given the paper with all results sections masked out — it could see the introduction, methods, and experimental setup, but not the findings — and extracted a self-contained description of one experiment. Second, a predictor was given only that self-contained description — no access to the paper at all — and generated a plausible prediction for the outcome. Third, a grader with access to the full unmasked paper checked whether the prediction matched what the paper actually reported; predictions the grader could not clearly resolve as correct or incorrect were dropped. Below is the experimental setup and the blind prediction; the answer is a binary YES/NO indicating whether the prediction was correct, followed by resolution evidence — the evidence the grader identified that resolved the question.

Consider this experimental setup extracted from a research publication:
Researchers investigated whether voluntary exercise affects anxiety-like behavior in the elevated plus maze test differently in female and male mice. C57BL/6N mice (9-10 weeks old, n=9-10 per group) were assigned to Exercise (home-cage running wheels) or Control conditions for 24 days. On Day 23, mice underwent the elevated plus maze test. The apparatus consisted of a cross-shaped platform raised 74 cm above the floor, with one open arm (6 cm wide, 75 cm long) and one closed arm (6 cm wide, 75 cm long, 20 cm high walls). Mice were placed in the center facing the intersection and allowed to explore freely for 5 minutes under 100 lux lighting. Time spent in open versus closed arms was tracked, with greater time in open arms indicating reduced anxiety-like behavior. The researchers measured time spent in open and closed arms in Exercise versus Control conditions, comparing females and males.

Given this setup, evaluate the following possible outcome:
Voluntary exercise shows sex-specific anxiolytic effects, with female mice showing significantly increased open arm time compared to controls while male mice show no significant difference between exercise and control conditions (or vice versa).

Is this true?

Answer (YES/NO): YES